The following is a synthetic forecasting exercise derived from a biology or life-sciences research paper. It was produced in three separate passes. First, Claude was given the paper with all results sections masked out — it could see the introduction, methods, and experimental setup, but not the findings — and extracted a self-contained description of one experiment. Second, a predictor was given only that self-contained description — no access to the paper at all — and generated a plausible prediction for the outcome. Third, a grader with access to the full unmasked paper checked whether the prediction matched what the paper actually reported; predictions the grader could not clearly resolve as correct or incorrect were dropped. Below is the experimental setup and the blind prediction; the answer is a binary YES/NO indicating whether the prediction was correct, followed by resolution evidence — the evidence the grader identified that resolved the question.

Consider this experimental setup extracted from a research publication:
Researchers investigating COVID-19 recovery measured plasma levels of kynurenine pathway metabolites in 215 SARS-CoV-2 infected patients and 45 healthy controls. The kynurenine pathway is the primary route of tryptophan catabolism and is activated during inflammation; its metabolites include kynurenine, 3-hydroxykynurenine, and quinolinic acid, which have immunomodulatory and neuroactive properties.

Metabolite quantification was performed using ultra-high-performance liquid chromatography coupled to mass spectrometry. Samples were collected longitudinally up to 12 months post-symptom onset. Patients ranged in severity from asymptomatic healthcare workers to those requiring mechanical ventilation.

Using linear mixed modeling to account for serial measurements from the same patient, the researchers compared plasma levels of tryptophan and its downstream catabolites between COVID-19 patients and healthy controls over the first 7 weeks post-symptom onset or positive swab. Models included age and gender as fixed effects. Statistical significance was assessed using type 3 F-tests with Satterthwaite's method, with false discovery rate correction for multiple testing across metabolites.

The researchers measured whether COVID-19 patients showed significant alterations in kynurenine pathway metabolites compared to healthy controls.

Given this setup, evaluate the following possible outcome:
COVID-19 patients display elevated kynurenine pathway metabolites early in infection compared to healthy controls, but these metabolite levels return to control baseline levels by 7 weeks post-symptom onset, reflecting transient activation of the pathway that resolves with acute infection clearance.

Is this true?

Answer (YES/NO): NO